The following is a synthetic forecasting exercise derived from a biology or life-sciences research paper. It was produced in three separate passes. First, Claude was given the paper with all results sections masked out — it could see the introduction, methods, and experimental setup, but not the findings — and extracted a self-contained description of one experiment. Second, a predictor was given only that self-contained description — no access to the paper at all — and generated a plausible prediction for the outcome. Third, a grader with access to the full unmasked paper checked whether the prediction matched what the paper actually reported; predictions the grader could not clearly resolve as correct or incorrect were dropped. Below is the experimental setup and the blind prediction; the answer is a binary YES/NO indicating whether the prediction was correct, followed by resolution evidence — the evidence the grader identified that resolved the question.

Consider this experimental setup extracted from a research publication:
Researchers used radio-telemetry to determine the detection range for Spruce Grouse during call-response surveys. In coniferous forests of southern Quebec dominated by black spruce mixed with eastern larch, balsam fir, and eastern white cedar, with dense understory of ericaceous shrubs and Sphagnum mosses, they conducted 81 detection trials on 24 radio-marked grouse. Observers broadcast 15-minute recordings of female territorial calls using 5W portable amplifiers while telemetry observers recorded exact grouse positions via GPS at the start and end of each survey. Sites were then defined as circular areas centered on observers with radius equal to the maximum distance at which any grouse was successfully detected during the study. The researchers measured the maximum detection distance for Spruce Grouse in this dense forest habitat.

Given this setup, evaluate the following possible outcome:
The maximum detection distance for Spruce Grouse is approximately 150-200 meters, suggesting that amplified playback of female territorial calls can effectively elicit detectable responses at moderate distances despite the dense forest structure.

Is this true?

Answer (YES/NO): NO